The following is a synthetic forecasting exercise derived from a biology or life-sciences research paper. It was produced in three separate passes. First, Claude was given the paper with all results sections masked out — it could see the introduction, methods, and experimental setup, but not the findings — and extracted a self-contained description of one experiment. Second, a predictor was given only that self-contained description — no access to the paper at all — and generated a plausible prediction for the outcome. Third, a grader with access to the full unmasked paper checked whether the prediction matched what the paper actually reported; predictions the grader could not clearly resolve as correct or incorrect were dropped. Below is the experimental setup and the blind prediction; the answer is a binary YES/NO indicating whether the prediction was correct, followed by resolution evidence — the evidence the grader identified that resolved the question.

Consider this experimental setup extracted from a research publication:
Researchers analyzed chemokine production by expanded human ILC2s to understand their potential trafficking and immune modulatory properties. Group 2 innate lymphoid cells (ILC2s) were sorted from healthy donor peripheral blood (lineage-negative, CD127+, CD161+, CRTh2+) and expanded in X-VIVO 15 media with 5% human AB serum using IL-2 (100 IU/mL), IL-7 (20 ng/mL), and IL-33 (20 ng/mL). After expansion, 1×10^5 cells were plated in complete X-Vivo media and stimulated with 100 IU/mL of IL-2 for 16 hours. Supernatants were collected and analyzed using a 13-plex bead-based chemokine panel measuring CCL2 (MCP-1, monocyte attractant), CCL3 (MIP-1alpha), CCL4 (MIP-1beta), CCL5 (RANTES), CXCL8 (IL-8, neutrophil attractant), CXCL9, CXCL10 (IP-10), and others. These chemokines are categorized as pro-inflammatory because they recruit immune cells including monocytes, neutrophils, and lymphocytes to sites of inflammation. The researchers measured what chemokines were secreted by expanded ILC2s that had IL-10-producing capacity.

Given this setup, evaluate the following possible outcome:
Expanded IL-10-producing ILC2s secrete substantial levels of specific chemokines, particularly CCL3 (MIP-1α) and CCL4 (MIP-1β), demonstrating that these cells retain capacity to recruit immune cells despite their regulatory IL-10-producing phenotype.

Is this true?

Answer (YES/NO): NO